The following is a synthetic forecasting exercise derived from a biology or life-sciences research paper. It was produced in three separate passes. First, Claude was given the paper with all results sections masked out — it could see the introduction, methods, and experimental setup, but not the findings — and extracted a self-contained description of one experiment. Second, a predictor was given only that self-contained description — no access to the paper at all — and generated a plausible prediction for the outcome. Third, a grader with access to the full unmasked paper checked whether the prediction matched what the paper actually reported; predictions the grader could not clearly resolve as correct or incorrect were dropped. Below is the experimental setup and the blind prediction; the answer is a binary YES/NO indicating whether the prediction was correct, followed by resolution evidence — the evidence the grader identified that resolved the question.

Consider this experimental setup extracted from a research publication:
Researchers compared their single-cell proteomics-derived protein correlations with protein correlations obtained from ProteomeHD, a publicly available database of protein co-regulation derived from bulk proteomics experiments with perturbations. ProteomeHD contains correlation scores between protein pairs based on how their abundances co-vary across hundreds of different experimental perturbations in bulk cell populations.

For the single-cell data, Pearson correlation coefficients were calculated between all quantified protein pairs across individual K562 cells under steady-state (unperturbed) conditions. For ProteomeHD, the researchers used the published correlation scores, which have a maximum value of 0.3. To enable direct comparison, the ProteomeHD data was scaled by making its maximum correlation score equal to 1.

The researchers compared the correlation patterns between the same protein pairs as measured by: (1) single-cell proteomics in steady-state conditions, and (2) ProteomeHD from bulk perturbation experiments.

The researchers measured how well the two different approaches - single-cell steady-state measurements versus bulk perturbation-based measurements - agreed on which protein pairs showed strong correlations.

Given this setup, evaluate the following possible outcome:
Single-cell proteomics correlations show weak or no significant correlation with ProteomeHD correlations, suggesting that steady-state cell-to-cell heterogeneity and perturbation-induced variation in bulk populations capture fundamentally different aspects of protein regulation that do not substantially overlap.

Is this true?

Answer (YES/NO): NO